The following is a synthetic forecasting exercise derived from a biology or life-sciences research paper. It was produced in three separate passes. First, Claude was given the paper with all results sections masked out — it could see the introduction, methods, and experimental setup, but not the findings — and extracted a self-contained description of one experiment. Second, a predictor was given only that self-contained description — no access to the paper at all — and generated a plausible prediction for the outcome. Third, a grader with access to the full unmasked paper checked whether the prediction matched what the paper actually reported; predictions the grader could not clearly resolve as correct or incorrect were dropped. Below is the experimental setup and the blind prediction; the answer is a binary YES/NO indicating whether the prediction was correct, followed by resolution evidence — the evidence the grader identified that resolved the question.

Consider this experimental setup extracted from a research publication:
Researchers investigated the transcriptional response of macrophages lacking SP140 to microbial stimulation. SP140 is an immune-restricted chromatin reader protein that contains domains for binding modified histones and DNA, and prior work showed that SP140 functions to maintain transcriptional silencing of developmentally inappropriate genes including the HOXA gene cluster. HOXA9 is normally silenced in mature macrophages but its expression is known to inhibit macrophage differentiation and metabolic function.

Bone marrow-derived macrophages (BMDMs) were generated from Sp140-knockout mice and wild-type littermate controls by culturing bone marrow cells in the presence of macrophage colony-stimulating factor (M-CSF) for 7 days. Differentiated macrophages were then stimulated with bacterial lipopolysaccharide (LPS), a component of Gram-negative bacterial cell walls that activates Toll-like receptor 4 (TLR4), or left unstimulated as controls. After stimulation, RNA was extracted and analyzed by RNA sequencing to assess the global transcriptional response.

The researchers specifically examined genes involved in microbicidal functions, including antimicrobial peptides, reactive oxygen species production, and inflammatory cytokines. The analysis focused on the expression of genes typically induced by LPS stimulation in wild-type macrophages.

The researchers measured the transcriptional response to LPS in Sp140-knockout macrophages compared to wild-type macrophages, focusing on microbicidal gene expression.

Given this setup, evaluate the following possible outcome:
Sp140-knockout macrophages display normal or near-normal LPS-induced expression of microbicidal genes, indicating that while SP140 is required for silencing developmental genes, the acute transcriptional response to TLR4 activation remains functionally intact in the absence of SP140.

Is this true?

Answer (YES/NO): NO